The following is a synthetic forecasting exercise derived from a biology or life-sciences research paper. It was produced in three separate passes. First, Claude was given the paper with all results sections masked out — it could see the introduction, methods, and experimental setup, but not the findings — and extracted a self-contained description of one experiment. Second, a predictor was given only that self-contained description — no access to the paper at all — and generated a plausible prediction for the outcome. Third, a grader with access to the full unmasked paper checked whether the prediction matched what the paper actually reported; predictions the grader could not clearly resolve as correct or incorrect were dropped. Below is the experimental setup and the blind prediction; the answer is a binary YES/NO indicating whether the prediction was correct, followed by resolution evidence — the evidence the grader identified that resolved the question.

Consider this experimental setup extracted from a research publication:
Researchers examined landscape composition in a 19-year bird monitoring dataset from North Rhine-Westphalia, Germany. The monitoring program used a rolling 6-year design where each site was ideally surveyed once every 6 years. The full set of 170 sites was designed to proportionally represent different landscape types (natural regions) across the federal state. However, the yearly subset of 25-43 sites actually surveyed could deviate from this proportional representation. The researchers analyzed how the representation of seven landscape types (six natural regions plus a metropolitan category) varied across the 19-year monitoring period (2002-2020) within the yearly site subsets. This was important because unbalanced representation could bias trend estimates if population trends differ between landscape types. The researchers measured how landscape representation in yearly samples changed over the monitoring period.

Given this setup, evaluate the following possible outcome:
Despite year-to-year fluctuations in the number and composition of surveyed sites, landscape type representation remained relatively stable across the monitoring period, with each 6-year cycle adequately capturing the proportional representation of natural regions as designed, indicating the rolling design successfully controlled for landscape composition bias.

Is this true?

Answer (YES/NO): NO